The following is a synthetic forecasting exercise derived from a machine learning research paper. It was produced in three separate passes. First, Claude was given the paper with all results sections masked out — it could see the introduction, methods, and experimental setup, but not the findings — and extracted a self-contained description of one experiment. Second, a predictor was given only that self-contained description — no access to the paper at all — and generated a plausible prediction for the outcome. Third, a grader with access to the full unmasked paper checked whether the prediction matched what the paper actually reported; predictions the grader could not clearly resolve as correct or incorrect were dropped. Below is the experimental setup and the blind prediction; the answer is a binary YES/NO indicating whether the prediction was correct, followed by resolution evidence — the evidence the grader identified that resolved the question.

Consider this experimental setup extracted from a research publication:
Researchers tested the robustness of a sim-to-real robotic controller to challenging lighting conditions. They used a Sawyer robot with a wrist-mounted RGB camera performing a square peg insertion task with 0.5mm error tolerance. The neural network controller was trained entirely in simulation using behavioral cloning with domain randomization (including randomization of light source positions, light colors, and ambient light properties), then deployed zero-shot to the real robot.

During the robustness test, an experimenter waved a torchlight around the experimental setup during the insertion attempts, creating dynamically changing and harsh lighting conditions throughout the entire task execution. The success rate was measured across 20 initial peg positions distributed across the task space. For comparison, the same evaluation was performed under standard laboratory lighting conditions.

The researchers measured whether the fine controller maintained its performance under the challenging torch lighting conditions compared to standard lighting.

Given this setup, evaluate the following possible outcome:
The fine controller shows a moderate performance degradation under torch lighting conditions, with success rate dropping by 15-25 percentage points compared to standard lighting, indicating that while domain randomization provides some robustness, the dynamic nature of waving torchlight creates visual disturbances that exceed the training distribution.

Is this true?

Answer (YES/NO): NO